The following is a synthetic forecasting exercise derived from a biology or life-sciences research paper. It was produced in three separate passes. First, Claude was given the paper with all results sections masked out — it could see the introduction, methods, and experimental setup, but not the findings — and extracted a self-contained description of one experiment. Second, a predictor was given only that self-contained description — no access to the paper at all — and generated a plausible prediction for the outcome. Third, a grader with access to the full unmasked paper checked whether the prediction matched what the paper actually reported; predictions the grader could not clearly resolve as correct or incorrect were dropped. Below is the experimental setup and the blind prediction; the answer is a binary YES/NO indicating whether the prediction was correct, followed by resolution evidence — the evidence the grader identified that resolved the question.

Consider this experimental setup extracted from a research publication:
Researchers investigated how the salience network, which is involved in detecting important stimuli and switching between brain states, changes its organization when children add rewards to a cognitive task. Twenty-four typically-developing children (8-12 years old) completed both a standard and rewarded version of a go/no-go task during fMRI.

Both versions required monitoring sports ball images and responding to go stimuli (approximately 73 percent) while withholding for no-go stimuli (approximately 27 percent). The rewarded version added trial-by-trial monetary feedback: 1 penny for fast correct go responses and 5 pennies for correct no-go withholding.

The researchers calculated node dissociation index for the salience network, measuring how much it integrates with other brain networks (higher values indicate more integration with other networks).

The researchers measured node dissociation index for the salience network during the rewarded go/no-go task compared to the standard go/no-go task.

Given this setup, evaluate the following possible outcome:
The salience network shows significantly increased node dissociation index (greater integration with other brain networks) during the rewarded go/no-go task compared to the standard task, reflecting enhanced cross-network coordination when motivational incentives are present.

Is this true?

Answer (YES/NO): NO